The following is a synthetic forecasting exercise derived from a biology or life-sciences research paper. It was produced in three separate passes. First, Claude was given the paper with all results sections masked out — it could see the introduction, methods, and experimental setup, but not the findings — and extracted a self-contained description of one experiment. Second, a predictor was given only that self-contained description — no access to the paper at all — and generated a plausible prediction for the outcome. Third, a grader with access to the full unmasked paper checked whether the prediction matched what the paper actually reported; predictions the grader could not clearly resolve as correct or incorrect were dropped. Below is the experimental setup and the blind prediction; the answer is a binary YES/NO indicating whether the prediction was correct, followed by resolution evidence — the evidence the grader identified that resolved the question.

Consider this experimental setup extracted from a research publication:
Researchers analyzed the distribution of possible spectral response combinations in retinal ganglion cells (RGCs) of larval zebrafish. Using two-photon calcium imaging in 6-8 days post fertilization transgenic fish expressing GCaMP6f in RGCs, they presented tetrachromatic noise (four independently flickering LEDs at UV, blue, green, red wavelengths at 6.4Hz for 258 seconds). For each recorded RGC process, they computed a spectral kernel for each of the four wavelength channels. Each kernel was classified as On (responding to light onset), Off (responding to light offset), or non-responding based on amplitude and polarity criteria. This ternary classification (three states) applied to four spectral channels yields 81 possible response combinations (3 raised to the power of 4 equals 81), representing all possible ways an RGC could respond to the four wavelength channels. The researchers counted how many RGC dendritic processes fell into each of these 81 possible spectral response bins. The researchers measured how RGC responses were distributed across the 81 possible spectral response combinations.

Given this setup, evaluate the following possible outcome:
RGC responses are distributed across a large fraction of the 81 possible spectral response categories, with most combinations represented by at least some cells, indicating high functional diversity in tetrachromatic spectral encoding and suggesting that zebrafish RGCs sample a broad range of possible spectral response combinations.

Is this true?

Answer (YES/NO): NO